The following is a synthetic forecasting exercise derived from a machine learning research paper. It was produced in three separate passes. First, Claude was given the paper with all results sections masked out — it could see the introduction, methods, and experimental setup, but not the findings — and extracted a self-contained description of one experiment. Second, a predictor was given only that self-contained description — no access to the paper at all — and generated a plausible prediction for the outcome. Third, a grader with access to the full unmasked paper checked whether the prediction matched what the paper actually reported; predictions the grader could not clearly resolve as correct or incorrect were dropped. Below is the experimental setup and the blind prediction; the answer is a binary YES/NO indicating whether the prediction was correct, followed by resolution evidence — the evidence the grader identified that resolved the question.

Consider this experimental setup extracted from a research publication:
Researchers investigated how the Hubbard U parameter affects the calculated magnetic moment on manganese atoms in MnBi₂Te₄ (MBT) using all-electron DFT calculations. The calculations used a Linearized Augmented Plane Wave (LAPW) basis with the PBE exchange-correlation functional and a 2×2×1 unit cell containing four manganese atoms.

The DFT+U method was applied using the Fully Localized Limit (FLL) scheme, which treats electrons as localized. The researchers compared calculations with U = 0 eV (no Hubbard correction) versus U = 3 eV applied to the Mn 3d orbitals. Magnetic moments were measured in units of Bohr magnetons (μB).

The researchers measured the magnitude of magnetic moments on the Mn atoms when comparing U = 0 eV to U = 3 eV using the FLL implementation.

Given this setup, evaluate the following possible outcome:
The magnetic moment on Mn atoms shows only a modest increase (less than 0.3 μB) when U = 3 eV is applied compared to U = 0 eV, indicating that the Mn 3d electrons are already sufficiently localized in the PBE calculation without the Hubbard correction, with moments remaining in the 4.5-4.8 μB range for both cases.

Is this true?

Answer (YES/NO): NO